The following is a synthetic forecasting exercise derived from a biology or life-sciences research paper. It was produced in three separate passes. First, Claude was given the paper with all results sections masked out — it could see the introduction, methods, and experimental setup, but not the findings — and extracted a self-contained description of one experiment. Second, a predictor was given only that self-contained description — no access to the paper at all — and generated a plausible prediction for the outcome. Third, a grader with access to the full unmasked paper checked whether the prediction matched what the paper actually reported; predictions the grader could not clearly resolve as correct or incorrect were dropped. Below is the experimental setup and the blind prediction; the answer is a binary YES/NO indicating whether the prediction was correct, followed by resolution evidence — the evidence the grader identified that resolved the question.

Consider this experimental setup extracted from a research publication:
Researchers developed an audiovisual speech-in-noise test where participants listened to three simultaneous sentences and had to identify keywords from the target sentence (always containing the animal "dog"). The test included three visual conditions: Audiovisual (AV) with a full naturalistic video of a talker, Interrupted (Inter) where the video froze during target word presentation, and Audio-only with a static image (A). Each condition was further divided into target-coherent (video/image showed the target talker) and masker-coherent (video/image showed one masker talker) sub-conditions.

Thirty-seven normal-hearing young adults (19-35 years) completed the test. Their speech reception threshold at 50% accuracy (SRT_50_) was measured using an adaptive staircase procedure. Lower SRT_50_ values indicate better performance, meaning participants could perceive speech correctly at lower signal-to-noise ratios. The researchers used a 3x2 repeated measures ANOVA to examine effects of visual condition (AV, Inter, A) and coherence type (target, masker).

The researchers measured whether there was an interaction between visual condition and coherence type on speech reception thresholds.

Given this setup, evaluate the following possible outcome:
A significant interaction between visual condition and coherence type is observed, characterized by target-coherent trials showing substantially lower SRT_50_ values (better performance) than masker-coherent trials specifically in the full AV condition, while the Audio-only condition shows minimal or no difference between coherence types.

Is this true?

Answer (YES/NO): YES